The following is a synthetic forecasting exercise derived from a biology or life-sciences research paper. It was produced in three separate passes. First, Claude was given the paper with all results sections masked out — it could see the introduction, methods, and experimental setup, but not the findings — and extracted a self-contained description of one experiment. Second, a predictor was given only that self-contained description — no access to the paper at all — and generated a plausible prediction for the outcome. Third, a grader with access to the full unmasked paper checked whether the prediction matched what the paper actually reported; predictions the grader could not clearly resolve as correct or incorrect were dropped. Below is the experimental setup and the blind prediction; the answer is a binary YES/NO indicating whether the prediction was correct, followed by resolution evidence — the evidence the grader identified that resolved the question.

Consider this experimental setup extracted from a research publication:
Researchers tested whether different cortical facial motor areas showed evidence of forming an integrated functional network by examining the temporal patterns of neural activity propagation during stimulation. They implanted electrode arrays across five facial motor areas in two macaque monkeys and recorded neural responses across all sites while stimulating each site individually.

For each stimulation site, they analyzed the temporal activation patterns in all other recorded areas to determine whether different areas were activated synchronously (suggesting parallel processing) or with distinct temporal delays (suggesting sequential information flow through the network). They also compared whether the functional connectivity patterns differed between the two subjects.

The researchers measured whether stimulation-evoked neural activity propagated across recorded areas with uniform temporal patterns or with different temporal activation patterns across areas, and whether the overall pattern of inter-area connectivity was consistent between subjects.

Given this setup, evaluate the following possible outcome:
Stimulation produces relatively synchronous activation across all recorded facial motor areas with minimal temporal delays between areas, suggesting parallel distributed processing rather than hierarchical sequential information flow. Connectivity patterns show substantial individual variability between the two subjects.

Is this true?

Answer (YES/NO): NO